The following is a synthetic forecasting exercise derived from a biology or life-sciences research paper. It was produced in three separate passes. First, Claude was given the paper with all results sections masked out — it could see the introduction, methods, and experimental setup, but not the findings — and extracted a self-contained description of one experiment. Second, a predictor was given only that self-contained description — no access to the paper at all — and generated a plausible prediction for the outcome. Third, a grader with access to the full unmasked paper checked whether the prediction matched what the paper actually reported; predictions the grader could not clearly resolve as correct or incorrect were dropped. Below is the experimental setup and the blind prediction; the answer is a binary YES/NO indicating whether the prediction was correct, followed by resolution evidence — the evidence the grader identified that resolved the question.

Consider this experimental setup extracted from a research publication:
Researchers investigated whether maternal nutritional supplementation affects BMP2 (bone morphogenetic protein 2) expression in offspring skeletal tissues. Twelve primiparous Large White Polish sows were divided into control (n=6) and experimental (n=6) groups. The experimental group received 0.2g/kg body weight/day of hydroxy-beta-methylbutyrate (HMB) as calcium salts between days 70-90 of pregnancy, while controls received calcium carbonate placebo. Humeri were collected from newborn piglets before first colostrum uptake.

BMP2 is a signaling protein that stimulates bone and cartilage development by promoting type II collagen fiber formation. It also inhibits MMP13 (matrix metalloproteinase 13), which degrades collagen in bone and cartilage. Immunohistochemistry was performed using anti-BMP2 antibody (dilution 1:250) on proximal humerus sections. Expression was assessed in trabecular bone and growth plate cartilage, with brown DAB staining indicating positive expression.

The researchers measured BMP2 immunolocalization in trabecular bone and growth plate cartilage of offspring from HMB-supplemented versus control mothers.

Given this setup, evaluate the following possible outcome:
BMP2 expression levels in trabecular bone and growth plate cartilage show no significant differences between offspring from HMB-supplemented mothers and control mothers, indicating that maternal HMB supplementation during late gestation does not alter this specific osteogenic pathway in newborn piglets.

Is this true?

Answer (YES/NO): NO